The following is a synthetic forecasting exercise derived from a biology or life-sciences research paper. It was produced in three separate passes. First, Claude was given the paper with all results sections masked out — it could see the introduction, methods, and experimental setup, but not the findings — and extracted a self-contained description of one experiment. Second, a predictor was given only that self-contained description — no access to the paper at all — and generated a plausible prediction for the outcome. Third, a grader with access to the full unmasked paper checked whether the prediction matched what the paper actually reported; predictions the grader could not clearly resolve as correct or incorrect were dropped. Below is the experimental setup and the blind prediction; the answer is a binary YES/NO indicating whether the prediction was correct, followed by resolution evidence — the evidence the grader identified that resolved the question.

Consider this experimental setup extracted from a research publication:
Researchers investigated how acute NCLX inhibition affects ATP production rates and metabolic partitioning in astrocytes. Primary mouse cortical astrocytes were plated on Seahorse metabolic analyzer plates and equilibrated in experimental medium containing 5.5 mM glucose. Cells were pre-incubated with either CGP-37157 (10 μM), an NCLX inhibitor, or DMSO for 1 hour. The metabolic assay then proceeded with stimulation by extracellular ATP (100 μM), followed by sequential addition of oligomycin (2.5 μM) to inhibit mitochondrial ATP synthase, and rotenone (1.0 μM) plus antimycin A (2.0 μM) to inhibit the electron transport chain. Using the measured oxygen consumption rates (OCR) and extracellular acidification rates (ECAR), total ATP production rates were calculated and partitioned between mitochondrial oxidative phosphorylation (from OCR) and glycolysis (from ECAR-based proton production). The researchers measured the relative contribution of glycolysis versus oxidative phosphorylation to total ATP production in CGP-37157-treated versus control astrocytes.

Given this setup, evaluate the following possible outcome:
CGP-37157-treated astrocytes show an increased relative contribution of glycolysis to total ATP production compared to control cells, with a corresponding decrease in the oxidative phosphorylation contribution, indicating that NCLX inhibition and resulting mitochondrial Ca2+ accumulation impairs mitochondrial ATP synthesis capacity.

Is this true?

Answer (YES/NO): NO